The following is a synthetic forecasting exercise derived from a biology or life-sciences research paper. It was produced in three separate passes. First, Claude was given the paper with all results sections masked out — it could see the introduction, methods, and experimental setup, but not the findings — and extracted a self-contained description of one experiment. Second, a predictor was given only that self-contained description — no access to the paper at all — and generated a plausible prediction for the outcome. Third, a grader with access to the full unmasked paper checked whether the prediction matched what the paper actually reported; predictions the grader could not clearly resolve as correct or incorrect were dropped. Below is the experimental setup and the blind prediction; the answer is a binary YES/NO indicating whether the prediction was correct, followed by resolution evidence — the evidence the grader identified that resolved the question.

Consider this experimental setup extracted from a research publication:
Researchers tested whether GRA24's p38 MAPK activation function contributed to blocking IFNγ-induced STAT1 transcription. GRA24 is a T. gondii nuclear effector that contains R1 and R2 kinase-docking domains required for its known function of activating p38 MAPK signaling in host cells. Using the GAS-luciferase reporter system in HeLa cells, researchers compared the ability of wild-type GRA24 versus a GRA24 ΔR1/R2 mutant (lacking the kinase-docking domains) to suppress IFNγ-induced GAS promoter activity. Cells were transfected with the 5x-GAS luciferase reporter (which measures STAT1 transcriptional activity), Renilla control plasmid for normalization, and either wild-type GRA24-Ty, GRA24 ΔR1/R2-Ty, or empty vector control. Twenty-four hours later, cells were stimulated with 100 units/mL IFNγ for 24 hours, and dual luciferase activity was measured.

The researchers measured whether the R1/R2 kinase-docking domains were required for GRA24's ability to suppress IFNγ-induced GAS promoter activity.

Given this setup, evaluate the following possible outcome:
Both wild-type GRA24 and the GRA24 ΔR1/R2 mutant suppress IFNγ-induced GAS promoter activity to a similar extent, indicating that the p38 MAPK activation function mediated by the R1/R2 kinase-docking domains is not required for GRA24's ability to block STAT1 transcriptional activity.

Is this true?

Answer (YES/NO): NO